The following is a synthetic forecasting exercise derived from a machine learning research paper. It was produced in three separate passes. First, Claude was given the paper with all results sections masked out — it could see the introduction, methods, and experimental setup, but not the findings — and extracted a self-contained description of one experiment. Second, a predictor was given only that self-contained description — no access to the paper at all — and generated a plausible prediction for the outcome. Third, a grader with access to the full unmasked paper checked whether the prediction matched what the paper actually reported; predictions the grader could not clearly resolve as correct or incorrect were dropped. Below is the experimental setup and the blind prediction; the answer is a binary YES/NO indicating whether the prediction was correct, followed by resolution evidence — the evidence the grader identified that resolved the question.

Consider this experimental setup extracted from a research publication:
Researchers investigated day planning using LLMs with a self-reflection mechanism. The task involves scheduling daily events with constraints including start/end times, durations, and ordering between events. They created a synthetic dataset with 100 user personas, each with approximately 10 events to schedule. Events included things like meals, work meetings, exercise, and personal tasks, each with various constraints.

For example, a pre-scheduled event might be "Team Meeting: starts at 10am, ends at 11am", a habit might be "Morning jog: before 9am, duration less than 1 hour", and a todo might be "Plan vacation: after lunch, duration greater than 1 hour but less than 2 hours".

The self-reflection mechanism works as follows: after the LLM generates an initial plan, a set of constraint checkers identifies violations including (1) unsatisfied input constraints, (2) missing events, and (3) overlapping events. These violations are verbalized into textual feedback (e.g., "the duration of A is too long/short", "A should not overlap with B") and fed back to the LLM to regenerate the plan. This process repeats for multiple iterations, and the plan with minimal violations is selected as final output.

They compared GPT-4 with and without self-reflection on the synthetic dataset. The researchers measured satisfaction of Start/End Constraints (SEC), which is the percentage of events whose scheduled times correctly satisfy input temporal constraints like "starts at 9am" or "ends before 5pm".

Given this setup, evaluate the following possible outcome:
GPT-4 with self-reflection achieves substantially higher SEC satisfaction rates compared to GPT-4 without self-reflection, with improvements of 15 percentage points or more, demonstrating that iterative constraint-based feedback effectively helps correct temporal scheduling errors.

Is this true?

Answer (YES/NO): NO